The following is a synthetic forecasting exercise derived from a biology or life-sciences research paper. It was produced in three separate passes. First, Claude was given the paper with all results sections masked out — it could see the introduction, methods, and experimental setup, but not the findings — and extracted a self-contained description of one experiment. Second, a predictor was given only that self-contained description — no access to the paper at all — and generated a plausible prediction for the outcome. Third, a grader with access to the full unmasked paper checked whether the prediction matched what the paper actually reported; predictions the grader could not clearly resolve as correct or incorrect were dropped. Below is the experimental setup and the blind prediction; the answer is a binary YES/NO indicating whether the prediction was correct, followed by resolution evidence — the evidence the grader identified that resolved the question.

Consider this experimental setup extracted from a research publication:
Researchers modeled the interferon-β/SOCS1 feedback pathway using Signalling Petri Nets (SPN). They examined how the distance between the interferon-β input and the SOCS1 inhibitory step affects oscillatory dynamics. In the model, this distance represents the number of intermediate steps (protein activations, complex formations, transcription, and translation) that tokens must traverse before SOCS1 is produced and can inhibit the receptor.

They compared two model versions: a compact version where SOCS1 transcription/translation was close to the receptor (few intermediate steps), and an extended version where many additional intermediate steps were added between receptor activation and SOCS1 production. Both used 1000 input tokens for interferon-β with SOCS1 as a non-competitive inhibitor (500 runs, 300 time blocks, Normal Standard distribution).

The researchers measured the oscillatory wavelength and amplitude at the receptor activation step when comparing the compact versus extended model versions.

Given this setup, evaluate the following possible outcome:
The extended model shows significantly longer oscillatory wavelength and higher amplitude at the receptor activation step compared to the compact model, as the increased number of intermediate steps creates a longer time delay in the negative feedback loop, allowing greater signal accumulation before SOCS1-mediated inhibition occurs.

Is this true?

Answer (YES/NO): YES